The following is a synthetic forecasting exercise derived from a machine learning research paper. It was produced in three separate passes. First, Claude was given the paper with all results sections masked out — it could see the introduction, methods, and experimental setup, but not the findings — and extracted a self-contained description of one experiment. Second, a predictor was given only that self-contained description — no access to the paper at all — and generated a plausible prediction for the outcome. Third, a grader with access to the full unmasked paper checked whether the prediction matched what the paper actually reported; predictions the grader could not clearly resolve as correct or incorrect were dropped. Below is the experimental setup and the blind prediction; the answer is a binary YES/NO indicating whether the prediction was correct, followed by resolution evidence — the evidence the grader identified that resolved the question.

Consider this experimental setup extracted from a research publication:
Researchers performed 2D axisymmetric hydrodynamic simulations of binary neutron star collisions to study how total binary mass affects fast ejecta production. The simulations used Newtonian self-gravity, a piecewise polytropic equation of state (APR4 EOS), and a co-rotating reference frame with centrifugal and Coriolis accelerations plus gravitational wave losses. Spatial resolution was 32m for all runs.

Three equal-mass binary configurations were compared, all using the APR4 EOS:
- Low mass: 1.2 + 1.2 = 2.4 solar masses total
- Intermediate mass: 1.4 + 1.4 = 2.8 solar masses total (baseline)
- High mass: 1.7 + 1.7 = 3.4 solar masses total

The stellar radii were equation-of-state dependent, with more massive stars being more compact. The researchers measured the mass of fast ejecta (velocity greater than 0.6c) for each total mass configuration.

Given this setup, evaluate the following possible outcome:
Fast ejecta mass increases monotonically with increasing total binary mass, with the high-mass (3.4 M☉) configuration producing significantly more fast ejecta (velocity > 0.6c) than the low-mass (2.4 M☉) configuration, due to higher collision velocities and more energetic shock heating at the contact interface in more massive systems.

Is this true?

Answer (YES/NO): YES